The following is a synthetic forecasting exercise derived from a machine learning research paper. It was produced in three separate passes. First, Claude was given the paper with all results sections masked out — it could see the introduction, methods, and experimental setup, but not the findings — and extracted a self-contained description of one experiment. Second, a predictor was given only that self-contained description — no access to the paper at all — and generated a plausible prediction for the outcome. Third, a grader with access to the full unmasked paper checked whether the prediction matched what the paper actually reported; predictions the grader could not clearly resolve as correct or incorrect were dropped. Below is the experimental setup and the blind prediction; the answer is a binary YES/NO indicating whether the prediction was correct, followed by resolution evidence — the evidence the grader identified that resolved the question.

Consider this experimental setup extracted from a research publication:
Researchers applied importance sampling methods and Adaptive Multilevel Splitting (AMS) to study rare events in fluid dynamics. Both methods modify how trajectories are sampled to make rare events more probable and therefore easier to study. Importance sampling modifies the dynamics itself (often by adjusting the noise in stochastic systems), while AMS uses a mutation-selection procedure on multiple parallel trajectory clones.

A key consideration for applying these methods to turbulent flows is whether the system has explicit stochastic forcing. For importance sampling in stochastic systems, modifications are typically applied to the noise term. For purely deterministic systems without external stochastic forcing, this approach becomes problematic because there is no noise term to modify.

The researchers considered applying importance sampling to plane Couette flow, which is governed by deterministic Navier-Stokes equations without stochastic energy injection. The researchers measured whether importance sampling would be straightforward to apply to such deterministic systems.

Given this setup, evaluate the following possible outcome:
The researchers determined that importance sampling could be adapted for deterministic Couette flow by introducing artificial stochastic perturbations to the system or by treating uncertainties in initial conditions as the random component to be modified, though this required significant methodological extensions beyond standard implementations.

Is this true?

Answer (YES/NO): NO